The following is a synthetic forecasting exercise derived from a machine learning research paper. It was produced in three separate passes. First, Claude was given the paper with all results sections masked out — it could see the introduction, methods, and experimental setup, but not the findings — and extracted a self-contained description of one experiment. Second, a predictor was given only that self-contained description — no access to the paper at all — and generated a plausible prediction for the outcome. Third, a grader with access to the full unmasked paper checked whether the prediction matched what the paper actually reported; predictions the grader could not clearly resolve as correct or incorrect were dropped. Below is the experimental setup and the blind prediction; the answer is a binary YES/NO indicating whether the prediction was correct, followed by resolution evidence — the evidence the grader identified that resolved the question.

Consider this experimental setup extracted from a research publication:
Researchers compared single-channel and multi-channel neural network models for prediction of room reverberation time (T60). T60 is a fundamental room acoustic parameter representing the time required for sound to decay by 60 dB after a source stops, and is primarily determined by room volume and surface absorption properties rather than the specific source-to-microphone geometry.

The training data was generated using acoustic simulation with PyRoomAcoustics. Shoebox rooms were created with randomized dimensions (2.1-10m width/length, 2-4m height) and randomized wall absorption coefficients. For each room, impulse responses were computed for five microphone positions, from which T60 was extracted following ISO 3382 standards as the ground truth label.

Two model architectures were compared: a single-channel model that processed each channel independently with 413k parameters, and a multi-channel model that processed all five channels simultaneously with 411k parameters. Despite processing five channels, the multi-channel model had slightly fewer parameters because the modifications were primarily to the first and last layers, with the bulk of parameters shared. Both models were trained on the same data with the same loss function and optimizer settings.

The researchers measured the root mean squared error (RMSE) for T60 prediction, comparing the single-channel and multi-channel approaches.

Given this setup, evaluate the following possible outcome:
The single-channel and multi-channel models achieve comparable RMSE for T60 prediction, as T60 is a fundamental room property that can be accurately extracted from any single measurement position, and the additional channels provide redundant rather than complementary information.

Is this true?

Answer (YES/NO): NO